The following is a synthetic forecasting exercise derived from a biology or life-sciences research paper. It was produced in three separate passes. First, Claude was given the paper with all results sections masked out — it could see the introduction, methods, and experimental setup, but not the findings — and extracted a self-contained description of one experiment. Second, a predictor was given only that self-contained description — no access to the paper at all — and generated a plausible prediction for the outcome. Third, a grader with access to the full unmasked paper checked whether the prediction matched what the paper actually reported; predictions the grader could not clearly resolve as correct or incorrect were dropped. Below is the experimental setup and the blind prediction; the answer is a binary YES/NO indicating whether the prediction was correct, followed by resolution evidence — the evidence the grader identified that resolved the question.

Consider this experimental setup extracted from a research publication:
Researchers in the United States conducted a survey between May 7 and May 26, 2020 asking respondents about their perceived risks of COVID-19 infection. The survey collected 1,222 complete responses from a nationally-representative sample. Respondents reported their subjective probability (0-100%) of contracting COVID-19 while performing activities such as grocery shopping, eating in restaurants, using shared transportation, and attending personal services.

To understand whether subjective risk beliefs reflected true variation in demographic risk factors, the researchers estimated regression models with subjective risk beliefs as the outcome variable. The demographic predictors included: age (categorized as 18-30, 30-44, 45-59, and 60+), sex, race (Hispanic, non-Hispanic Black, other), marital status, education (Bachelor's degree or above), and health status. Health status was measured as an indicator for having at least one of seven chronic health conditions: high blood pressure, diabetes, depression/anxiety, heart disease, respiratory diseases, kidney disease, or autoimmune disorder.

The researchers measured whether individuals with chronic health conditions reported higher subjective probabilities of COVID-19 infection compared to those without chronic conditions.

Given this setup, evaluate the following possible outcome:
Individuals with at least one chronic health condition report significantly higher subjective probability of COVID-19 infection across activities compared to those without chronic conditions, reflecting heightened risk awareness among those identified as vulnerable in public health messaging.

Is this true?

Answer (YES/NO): YES